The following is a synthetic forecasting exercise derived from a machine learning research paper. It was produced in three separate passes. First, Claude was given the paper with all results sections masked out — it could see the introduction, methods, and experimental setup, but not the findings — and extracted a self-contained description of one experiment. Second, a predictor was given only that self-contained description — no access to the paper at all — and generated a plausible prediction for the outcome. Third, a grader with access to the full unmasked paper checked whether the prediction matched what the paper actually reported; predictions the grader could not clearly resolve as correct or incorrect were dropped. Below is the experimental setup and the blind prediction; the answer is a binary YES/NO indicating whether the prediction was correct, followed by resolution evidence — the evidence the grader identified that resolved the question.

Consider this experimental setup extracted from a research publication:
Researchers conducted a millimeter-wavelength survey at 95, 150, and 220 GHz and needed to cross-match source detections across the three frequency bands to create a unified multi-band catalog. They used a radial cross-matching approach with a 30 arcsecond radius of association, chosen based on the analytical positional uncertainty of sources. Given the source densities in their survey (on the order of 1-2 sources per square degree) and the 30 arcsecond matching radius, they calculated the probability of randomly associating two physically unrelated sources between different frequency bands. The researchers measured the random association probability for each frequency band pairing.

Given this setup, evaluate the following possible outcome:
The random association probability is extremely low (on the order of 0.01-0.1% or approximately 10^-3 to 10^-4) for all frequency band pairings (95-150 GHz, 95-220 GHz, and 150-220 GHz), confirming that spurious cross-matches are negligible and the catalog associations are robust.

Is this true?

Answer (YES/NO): YES